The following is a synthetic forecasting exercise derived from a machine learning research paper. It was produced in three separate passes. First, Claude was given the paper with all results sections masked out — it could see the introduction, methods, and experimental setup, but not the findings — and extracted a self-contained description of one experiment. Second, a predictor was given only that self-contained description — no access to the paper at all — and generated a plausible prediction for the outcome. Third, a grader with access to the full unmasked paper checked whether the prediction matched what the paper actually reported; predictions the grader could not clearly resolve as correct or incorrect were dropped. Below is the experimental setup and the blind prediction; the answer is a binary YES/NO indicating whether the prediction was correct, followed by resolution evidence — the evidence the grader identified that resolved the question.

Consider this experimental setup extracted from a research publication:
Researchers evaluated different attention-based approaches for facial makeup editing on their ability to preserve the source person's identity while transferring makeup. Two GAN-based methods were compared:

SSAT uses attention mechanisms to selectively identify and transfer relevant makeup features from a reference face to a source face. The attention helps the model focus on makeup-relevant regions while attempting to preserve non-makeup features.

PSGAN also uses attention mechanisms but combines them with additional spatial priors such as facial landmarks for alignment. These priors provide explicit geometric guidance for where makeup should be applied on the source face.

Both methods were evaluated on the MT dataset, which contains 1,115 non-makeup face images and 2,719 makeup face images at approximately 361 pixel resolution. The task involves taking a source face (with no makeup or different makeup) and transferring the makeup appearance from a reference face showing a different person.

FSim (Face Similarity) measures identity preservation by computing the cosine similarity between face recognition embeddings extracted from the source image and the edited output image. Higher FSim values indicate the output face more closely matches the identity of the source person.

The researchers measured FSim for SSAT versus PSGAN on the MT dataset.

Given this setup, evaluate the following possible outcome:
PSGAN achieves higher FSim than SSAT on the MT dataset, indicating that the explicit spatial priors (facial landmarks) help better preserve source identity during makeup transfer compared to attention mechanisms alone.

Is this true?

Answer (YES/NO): YES